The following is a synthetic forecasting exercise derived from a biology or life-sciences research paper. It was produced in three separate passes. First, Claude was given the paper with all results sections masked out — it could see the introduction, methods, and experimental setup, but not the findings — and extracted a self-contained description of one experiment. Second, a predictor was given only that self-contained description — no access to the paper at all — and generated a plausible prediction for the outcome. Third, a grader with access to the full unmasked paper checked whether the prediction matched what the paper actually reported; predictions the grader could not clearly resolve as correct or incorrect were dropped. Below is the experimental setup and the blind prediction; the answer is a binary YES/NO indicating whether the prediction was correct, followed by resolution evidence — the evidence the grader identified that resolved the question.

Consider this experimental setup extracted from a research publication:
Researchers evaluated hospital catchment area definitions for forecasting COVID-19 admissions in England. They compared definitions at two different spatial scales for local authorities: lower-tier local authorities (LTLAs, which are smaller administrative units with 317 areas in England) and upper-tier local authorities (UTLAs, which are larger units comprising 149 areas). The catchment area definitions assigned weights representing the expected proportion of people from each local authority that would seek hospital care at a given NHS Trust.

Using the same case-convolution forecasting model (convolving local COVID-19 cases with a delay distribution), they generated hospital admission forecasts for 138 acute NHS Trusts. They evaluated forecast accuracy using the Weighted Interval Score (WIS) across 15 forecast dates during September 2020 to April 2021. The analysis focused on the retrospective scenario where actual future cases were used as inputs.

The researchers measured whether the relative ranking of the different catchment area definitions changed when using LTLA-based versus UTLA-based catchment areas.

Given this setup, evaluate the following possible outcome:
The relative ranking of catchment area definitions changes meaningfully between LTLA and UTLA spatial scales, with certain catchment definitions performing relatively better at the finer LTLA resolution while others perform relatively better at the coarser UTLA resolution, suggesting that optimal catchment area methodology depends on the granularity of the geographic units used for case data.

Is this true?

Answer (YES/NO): NO